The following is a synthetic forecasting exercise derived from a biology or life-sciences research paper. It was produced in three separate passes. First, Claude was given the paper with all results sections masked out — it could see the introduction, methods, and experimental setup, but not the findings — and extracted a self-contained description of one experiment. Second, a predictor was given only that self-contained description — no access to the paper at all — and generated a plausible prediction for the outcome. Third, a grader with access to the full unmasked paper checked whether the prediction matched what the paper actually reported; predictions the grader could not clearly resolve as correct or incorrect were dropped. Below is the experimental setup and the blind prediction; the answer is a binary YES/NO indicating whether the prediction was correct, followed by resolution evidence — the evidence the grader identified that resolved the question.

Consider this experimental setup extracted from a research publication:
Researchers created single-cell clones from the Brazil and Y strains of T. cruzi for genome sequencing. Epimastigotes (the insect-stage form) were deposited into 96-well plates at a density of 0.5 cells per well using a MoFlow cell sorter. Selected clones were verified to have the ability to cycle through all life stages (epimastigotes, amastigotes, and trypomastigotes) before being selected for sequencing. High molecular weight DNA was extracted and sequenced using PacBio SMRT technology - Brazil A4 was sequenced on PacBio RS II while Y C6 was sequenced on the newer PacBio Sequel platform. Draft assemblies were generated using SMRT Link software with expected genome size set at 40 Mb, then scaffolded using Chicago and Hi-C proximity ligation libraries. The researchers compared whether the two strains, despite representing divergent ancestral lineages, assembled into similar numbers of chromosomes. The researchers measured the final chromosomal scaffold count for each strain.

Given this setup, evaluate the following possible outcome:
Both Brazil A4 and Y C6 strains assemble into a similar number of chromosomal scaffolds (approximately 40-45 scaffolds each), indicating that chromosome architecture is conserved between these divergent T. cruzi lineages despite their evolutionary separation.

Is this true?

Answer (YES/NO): YES